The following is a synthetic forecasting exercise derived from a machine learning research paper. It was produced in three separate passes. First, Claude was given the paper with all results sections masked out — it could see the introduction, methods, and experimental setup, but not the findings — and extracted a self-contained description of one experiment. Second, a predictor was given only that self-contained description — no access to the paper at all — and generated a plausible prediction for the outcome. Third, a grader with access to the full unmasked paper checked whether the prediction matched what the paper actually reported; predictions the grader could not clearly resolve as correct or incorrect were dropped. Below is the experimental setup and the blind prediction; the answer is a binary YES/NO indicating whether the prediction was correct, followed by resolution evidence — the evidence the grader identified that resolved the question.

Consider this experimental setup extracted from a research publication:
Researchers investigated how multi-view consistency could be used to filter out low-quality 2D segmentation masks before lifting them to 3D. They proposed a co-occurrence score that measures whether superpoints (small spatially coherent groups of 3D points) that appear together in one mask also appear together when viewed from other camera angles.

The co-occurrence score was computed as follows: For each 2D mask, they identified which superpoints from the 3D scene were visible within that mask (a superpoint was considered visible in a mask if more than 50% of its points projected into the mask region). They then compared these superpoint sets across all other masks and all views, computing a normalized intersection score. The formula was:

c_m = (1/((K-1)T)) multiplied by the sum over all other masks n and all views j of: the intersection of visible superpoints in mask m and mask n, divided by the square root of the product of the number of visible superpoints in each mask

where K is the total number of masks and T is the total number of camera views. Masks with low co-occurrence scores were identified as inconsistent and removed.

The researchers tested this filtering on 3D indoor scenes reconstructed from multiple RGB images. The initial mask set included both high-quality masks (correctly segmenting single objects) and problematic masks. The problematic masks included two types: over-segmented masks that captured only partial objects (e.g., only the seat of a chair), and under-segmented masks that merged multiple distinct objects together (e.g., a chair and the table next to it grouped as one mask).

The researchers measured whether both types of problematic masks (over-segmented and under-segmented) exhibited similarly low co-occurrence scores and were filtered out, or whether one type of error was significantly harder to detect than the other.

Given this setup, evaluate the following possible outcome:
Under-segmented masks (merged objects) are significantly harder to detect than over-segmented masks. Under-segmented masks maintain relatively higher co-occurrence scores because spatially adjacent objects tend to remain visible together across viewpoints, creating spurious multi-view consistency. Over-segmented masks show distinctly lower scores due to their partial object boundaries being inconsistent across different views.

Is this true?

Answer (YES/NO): NO